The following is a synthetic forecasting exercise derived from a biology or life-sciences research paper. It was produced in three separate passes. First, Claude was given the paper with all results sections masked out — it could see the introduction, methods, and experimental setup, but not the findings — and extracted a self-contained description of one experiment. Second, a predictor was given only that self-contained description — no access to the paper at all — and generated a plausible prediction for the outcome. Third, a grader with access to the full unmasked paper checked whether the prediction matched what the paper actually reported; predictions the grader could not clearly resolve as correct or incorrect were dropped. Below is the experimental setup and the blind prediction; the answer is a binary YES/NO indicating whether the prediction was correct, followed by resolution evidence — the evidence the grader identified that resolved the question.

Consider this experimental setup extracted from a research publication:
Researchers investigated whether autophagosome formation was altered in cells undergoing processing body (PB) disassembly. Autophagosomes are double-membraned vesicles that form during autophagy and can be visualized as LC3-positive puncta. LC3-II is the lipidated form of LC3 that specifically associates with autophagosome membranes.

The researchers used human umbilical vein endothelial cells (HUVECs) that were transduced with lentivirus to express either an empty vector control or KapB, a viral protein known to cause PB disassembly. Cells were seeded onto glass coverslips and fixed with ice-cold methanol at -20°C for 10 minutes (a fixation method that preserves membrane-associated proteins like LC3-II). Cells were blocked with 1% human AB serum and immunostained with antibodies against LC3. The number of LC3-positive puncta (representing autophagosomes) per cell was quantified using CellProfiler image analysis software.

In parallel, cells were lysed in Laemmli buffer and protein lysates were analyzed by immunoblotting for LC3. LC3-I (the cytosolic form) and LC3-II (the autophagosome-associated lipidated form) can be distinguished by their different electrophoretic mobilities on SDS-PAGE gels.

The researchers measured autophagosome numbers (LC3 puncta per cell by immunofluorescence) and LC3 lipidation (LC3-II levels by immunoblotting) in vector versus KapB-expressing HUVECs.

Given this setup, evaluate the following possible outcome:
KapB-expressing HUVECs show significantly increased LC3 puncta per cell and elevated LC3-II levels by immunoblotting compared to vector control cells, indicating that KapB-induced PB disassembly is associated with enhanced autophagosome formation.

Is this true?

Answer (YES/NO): NO